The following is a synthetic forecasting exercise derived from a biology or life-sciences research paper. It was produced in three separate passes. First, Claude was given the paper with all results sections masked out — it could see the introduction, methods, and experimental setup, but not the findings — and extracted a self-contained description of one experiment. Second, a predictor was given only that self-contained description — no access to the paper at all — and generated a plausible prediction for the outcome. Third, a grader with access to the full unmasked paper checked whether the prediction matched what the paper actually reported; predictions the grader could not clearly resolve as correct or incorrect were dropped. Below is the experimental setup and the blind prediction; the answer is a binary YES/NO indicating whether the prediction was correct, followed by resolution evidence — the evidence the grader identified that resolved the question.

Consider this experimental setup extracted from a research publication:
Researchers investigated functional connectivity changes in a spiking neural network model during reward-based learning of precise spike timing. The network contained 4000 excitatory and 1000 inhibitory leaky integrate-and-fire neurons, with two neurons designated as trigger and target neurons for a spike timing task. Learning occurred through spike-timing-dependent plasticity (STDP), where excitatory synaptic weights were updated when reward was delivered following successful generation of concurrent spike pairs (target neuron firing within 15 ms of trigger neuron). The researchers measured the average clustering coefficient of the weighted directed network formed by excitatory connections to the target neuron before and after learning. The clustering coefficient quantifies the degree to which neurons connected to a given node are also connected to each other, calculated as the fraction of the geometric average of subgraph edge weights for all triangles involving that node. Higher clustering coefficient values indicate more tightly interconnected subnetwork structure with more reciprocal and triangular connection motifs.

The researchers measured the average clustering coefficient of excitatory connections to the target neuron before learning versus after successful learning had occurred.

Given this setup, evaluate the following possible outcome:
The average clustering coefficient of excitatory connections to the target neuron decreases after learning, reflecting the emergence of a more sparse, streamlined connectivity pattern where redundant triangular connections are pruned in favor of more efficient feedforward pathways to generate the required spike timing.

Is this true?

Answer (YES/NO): NO